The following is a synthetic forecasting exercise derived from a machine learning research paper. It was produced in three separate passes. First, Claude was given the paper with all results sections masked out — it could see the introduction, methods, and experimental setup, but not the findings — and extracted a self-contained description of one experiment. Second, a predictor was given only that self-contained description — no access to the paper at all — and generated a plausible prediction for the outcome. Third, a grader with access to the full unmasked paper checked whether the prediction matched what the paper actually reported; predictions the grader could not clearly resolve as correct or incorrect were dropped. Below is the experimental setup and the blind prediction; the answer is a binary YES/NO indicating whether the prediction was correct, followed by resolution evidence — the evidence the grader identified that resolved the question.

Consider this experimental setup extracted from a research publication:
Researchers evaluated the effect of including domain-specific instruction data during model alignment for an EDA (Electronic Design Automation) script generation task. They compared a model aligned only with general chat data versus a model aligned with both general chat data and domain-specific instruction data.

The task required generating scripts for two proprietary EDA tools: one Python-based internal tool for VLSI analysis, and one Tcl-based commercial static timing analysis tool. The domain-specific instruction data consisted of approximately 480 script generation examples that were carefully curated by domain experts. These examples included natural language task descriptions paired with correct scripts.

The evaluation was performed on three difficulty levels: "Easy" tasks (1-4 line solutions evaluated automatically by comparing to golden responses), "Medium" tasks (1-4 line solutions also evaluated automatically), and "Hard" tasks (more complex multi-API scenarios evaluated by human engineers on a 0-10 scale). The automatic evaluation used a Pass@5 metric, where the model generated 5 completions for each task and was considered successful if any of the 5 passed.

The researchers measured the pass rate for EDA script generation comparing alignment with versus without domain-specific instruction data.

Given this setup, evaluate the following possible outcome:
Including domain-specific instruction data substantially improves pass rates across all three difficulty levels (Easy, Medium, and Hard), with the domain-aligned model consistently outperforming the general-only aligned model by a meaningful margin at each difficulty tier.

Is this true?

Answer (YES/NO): NO